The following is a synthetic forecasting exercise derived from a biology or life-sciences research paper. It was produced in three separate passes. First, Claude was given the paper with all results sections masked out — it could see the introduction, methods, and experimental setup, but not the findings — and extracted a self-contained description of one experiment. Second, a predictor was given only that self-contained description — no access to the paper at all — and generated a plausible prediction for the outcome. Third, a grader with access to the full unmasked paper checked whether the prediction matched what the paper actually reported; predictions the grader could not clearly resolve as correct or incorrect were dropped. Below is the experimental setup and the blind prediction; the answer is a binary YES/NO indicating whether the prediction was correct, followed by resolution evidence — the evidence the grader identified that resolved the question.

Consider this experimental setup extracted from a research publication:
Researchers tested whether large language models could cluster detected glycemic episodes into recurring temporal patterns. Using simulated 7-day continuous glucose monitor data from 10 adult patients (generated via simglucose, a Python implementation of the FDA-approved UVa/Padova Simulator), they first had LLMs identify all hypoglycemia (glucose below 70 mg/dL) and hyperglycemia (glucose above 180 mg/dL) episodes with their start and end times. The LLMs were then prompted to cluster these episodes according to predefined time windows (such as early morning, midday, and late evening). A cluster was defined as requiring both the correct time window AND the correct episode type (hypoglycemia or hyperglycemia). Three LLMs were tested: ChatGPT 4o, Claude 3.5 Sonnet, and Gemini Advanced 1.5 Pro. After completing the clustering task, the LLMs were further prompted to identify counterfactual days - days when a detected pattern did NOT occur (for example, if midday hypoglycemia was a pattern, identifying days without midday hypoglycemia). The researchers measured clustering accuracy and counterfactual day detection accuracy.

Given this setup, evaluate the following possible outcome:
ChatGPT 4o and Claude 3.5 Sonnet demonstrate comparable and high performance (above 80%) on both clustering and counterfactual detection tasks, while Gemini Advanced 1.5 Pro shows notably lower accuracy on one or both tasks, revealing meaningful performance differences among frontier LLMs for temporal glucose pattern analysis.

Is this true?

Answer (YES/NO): NO